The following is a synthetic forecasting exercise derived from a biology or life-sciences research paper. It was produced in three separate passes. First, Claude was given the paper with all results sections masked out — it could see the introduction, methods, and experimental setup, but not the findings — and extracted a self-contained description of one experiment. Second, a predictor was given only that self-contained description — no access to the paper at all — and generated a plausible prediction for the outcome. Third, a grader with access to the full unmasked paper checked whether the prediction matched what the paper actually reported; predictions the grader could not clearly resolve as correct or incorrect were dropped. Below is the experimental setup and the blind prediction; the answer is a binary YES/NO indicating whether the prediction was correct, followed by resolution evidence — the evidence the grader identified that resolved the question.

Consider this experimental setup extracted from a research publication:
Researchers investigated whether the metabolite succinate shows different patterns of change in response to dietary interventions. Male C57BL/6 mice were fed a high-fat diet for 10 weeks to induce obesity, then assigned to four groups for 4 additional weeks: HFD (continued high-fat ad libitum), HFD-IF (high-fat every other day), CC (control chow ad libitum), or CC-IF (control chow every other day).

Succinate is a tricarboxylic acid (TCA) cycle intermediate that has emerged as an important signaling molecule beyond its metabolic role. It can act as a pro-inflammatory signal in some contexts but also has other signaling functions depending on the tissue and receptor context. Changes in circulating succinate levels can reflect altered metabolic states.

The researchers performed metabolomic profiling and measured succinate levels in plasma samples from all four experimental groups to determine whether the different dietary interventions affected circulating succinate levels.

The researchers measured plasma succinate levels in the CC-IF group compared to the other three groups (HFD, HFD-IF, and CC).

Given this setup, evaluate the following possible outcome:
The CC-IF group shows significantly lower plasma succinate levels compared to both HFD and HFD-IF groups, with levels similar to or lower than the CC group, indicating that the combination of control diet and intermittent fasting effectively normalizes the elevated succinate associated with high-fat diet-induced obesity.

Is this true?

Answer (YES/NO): NO